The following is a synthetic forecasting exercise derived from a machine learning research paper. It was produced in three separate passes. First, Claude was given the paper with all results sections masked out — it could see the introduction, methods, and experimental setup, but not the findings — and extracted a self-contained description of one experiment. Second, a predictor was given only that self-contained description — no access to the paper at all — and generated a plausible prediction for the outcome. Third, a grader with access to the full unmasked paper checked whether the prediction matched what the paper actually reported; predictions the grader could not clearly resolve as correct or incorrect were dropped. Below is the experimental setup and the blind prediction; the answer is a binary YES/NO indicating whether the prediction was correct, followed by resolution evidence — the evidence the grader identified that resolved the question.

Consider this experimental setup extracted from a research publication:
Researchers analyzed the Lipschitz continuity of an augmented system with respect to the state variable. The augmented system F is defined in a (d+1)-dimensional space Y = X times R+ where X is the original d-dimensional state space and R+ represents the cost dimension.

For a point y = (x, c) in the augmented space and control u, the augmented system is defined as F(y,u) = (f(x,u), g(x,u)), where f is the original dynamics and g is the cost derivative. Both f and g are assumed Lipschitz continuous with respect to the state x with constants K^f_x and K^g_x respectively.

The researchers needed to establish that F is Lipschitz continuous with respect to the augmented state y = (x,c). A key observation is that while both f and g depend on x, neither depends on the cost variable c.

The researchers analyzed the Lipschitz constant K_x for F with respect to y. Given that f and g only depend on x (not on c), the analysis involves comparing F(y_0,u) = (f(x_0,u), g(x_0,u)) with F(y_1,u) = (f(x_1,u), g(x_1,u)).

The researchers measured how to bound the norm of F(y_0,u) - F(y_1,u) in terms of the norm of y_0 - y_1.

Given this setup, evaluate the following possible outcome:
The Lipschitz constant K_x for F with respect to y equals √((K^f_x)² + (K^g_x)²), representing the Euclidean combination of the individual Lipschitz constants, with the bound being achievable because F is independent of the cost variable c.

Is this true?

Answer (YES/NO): YES